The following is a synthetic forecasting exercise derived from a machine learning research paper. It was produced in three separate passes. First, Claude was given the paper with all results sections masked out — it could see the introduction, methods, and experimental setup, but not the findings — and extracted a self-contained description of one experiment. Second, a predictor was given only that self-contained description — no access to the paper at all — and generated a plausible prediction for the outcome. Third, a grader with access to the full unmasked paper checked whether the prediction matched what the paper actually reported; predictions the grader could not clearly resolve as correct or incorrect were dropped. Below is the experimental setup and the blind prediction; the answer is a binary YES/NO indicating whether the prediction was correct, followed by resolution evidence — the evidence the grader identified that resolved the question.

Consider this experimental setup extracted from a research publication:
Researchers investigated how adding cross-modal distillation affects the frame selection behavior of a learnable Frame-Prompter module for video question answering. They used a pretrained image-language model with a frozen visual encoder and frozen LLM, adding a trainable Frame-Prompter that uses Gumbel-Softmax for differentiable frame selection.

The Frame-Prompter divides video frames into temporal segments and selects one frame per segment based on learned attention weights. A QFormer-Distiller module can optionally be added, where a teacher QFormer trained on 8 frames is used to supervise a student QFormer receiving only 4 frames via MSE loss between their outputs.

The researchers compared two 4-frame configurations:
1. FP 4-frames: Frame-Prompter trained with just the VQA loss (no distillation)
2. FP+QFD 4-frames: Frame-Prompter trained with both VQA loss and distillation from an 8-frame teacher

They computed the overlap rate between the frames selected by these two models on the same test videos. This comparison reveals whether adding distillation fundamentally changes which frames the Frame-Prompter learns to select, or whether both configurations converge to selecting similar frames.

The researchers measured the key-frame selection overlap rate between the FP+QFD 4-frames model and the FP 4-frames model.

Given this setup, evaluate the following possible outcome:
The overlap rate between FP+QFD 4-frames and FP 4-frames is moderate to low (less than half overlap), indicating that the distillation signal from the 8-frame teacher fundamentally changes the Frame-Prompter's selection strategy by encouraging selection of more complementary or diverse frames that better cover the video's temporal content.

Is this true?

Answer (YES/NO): NO